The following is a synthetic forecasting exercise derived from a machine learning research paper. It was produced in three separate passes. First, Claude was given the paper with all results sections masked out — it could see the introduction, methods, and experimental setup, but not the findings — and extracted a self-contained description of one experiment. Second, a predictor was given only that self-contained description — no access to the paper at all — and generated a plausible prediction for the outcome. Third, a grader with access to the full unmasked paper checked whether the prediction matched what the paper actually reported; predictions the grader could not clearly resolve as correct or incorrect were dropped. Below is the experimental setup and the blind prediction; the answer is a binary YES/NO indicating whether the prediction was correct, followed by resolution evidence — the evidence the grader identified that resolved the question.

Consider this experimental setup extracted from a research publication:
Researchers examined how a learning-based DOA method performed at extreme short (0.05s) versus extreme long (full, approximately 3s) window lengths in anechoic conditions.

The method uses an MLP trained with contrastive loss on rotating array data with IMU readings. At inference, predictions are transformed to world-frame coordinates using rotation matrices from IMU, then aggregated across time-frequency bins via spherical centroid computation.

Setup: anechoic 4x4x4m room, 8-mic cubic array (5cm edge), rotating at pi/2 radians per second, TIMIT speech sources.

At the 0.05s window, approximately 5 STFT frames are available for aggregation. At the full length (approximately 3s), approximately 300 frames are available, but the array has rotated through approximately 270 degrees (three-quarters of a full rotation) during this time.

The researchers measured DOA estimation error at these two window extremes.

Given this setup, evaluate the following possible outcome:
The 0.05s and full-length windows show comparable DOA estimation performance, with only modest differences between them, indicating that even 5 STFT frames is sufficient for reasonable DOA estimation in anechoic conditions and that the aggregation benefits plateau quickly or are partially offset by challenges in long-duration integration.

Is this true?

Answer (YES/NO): NO